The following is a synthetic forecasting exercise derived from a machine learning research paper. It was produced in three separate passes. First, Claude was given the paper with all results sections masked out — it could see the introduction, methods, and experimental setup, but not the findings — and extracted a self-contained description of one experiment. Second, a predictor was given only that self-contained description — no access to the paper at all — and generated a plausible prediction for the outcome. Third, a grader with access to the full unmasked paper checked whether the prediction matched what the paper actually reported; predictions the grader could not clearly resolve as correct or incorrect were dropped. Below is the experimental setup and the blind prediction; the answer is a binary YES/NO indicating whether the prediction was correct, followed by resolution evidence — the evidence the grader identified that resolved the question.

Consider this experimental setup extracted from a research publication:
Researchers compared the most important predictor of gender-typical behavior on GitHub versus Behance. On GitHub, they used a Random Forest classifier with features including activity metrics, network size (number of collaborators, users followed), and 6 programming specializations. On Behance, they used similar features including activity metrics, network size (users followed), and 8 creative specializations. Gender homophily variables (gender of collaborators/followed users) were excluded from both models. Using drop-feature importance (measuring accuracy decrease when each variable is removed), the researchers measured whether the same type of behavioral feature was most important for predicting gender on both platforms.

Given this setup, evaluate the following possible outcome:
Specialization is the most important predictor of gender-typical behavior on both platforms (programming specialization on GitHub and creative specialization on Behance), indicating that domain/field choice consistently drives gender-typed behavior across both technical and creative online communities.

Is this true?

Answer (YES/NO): NO